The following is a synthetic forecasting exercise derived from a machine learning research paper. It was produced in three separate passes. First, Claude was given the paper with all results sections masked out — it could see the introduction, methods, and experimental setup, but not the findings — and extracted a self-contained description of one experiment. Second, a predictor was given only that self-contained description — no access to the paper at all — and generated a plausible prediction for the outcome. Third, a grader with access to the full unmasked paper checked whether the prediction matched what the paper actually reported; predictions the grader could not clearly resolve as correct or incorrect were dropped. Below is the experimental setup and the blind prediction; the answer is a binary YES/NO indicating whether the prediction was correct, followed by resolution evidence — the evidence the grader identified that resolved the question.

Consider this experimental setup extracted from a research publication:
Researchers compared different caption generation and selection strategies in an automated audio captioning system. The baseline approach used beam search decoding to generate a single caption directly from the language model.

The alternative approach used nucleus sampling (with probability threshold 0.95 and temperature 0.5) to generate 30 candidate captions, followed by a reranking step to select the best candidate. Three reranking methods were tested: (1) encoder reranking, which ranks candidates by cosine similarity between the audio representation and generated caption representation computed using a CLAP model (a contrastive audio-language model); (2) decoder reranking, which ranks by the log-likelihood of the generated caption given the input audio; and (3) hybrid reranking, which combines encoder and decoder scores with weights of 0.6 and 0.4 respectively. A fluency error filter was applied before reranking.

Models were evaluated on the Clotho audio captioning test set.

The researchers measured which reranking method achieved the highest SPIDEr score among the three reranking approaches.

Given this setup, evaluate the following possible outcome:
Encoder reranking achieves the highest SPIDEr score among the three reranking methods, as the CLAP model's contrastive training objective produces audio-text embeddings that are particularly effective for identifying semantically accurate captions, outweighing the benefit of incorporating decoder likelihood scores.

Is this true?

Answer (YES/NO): NO